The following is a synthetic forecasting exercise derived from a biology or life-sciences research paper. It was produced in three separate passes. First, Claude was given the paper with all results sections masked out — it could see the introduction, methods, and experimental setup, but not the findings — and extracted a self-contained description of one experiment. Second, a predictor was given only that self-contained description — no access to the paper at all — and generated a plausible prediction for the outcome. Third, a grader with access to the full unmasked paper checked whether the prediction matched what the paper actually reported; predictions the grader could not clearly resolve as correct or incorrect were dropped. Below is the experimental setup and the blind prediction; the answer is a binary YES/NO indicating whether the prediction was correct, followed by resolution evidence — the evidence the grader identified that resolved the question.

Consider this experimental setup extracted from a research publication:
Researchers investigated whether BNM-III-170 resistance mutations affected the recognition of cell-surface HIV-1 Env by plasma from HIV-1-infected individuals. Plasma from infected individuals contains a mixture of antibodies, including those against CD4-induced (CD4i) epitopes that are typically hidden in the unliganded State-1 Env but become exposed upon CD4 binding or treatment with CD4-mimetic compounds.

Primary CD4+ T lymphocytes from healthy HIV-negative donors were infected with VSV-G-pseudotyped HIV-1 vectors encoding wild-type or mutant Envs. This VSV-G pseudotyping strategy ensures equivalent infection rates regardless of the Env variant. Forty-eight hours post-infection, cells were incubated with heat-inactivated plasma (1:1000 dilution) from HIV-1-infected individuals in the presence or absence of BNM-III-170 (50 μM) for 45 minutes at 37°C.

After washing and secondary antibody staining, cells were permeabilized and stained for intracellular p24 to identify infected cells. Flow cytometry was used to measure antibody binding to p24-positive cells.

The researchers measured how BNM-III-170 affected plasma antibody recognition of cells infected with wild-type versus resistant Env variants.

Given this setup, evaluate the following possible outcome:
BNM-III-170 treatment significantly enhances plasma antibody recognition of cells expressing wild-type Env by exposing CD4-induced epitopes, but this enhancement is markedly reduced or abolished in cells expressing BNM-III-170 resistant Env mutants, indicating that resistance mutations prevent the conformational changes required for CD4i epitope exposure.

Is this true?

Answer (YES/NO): YES